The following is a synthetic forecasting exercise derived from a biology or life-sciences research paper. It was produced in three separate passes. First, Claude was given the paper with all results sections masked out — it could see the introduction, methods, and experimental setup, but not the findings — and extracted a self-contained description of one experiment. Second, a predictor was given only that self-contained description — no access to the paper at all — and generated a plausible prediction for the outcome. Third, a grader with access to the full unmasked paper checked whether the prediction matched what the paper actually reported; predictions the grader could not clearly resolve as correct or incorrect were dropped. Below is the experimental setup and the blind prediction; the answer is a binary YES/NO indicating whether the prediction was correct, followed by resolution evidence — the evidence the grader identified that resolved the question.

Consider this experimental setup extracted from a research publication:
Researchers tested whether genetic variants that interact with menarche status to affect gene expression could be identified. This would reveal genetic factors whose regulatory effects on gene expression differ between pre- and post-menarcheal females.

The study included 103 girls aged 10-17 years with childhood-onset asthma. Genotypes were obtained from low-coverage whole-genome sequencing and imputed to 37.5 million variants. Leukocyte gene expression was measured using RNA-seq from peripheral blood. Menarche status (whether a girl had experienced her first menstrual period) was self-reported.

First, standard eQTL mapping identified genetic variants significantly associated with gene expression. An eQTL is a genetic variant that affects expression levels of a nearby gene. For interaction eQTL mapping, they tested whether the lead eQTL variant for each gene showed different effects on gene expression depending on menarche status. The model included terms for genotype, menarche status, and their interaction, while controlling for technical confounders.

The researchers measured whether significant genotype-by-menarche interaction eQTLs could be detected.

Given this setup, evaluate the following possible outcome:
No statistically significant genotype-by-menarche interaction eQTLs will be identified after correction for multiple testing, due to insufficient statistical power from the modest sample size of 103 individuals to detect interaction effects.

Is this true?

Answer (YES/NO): NO